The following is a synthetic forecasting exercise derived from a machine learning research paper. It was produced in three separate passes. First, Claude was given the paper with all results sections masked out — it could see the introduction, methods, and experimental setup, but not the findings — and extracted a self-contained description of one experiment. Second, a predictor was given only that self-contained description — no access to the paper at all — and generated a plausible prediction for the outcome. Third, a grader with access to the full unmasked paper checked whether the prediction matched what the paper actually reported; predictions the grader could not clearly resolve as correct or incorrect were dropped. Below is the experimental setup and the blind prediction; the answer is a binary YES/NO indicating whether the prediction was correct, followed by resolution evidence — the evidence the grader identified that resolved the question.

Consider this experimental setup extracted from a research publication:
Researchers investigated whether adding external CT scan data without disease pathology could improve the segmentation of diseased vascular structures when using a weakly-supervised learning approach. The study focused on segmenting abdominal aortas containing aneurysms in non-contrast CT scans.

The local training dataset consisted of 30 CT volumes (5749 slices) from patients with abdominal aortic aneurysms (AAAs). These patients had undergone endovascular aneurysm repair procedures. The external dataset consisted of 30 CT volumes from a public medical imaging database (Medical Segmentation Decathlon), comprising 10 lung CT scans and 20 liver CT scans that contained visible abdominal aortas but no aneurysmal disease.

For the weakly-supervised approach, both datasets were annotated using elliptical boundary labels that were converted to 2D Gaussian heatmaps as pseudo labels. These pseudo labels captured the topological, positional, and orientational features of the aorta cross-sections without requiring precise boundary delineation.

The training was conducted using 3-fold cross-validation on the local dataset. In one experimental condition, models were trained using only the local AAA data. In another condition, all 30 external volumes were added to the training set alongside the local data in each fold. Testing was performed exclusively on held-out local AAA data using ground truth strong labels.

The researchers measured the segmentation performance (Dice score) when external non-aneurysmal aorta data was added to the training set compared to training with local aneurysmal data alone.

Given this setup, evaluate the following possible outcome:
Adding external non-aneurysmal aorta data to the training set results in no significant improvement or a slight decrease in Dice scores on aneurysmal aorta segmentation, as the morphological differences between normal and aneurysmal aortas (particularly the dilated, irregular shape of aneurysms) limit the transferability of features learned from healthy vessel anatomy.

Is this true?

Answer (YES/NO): NO